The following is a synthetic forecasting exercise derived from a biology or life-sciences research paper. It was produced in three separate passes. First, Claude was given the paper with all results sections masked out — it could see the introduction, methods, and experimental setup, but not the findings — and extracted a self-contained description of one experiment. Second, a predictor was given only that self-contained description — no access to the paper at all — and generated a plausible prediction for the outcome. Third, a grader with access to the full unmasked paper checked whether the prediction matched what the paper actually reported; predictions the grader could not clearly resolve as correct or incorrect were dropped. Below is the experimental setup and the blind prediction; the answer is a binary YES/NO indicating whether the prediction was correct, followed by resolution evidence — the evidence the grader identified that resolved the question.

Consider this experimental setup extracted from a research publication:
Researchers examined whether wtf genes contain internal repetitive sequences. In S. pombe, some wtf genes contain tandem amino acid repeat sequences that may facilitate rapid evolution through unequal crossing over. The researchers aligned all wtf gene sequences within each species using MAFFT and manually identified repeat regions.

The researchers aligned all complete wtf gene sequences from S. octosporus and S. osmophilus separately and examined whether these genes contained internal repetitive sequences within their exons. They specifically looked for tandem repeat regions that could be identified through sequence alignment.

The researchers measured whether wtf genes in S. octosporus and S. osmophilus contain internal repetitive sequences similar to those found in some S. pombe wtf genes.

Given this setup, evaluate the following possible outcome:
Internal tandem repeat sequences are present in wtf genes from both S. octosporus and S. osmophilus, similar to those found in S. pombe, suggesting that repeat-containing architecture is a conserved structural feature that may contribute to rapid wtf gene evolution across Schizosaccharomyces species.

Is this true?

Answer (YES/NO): YES